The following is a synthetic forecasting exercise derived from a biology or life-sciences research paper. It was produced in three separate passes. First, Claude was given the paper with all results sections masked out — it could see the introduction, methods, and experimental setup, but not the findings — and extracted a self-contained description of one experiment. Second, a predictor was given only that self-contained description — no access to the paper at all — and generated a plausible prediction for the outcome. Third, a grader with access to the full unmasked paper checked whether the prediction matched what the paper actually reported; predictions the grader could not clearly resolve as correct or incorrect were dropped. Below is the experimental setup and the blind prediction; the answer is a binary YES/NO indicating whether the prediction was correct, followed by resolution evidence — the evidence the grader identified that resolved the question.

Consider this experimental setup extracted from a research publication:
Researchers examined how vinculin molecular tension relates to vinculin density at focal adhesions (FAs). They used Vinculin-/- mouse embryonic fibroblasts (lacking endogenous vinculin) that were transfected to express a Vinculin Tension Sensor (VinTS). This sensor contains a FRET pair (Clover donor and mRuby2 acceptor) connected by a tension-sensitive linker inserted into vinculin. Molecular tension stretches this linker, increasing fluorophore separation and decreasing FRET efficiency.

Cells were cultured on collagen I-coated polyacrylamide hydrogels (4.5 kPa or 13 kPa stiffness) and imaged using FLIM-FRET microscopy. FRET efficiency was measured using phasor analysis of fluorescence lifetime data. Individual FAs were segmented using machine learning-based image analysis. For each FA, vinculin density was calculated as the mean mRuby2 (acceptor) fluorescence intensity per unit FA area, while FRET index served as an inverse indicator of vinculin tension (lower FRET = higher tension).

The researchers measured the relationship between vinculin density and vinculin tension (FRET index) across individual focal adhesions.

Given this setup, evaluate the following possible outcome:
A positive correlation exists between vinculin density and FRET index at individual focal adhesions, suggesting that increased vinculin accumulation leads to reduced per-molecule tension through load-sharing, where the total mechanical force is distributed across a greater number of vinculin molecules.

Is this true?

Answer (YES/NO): YES